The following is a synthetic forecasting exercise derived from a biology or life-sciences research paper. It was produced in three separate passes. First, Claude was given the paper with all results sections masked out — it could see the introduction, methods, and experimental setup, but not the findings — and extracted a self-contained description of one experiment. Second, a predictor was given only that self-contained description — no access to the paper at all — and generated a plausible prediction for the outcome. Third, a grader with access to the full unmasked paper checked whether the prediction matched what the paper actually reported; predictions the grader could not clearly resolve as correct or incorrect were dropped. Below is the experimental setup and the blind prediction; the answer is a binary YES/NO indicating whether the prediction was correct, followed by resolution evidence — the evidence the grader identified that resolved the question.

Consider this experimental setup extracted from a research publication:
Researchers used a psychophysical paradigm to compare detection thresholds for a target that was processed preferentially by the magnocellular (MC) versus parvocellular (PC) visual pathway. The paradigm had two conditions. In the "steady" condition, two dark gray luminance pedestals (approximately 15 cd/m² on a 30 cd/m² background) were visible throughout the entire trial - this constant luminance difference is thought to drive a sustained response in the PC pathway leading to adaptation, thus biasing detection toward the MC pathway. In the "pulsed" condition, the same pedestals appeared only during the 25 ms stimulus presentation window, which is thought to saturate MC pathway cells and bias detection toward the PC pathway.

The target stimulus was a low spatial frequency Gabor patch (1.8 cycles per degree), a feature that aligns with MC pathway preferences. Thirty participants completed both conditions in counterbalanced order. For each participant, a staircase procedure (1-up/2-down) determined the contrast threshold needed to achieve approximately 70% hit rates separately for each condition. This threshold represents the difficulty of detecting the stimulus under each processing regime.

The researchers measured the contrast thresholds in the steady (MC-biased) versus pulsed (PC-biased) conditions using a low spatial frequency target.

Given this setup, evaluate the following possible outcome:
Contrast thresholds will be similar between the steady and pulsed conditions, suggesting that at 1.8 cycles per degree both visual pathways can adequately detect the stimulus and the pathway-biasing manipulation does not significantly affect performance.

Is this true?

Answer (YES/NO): NO